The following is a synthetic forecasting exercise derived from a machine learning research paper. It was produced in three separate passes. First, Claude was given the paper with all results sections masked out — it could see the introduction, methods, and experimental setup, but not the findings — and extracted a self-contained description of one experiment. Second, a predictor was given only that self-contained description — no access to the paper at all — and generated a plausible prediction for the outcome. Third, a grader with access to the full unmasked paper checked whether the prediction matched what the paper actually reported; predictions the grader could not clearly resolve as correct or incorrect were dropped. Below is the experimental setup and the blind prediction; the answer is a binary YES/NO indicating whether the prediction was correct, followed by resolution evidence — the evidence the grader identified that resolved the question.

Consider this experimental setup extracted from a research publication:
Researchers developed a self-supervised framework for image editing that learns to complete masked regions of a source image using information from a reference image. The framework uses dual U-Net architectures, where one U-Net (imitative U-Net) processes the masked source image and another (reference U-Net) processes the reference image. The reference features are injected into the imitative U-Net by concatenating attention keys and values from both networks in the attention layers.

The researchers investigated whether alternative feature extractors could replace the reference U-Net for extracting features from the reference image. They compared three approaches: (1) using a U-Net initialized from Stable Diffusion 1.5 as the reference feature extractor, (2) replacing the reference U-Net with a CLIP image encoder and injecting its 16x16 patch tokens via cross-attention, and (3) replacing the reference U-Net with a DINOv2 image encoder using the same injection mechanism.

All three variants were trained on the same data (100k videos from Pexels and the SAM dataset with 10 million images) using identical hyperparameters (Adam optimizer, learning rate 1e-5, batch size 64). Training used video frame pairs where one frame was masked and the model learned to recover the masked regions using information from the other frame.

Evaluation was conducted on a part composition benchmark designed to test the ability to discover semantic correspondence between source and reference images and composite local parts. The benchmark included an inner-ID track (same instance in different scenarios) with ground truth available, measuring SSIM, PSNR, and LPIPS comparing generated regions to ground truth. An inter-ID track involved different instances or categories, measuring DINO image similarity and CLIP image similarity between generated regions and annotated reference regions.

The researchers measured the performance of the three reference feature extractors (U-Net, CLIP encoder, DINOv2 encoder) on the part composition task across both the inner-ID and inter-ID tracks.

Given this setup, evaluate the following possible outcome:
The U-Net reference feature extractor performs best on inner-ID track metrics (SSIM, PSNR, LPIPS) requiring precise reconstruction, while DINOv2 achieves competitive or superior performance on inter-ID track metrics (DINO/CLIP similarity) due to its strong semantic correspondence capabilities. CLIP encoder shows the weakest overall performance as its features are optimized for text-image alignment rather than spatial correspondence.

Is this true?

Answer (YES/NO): NO